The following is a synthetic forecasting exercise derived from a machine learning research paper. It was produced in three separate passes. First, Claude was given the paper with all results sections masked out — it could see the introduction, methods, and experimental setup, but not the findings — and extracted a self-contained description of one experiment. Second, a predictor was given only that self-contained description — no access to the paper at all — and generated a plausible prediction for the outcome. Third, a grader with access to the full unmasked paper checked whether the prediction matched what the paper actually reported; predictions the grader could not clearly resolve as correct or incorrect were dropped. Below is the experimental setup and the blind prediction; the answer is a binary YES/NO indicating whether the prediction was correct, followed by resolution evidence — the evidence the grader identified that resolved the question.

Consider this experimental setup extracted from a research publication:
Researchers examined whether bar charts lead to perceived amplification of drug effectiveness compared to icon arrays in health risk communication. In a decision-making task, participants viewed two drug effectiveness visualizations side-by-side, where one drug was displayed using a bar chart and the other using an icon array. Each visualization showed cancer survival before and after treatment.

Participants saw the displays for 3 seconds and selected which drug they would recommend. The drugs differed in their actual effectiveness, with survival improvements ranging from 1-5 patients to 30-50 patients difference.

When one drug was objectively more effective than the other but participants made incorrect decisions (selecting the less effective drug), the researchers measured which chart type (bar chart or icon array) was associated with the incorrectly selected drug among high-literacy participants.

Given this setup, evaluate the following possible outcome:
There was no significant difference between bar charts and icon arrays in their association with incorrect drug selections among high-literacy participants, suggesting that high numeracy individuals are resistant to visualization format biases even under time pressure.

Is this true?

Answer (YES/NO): NO